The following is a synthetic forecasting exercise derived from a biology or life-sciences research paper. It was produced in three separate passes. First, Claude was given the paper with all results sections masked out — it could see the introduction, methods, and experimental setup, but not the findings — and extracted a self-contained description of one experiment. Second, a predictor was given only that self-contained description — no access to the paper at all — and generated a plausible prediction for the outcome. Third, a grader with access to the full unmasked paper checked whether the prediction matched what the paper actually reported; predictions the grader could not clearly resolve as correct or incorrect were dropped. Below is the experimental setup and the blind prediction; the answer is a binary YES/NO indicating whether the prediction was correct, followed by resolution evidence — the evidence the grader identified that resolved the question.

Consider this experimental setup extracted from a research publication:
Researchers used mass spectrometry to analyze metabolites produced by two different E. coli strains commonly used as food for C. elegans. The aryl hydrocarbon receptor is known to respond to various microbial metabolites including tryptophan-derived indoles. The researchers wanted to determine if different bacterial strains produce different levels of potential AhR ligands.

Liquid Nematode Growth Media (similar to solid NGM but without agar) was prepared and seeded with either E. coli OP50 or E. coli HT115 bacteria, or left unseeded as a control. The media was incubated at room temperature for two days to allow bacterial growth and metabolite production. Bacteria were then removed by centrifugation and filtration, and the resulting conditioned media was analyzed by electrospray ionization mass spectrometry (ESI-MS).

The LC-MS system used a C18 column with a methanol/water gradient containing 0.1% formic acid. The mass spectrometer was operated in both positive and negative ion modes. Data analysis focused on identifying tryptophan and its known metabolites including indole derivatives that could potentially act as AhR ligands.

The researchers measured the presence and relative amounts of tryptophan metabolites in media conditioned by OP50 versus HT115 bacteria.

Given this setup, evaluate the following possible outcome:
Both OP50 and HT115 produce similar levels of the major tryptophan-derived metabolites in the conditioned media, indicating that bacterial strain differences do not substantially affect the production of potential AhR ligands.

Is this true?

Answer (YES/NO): NO